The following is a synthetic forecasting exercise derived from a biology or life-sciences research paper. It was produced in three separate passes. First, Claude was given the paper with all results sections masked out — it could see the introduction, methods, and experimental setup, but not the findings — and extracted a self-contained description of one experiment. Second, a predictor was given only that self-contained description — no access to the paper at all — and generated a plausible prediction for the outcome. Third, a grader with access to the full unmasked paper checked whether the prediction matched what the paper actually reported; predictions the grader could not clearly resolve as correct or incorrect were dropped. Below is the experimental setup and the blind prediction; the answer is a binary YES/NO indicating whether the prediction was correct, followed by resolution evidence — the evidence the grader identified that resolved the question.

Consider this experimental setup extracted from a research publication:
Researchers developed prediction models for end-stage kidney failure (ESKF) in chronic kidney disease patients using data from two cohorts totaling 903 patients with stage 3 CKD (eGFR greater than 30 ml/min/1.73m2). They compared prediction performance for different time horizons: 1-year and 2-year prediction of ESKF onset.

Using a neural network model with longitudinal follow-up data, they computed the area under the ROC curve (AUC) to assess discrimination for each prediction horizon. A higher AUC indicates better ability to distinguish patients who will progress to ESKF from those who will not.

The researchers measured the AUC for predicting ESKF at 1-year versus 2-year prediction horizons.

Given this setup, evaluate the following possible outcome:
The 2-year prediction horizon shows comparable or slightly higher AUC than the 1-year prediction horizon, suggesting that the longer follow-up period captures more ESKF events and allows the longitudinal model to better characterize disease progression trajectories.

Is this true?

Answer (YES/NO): NO